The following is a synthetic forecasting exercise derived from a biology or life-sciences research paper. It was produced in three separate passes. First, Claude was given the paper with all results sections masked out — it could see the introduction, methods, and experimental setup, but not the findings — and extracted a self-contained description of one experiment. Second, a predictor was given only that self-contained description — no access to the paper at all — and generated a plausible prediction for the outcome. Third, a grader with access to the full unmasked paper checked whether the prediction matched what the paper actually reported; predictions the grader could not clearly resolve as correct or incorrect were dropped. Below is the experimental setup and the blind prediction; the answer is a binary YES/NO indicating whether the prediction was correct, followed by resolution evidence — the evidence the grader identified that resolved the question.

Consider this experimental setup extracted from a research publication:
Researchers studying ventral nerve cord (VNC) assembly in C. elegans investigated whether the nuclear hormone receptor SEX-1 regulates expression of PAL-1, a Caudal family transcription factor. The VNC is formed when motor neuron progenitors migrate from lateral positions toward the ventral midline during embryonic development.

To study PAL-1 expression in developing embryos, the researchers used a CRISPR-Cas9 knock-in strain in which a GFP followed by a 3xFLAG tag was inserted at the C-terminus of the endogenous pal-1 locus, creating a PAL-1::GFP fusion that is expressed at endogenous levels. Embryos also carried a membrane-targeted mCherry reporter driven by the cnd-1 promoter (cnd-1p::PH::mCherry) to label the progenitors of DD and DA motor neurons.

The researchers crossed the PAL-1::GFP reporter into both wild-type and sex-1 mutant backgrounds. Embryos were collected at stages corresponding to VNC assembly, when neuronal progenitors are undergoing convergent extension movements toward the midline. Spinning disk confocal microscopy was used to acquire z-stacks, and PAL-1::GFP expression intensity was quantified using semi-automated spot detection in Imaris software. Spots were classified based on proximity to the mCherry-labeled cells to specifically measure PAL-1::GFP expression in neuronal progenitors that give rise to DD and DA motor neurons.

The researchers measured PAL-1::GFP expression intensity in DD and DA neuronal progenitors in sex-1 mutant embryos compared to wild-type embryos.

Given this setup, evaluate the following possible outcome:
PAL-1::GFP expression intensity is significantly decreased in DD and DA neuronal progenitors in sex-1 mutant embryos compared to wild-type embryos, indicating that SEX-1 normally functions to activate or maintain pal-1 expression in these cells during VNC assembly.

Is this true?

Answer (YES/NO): YES